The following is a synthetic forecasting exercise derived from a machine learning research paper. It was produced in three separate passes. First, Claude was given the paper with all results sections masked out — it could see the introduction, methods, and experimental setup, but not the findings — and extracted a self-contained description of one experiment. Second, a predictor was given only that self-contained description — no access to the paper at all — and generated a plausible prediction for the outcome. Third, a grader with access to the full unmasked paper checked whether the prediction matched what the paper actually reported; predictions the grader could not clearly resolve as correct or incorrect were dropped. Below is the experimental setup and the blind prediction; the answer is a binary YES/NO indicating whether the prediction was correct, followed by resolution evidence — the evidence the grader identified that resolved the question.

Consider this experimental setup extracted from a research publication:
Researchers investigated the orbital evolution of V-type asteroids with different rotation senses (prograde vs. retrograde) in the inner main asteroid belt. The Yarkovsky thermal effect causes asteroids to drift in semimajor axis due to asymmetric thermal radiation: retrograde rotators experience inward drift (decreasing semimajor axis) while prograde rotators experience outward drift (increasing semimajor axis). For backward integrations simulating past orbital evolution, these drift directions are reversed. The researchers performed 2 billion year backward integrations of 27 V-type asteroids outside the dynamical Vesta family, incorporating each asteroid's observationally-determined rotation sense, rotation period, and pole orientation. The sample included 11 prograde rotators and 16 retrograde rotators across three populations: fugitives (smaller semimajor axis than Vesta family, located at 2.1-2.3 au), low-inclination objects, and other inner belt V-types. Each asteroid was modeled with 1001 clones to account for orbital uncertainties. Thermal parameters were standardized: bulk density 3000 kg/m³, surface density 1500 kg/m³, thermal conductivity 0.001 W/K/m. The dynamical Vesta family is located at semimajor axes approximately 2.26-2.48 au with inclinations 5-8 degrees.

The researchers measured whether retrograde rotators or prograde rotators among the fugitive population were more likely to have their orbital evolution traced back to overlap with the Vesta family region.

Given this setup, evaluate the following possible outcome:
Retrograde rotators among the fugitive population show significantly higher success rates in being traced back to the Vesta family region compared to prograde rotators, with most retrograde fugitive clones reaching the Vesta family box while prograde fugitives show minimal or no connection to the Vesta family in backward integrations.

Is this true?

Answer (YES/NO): YES